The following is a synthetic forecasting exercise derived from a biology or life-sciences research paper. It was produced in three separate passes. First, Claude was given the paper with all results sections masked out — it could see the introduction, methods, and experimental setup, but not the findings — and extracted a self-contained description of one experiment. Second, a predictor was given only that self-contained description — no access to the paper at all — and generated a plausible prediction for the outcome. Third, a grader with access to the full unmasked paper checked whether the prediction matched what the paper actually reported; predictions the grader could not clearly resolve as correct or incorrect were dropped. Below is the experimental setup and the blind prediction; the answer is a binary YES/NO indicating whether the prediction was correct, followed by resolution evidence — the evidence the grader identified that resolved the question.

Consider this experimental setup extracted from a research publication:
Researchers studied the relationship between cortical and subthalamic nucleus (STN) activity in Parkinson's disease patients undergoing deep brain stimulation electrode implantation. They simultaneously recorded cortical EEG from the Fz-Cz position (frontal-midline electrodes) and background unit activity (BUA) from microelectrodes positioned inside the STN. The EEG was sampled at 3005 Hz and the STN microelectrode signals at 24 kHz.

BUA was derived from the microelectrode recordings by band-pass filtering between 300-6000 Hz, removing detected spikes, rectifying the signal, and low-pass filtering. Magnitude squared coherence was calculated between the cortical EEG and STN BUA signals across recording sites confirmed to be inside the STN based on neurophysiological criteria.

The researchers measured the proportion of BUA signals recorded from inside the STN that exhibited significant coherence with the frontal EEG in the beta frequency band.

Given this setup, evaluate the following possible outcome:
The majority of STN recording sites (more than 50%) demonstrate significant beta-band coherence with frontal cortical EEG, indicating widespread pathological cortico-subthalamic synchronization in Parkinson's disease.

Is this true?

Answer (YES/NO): YES